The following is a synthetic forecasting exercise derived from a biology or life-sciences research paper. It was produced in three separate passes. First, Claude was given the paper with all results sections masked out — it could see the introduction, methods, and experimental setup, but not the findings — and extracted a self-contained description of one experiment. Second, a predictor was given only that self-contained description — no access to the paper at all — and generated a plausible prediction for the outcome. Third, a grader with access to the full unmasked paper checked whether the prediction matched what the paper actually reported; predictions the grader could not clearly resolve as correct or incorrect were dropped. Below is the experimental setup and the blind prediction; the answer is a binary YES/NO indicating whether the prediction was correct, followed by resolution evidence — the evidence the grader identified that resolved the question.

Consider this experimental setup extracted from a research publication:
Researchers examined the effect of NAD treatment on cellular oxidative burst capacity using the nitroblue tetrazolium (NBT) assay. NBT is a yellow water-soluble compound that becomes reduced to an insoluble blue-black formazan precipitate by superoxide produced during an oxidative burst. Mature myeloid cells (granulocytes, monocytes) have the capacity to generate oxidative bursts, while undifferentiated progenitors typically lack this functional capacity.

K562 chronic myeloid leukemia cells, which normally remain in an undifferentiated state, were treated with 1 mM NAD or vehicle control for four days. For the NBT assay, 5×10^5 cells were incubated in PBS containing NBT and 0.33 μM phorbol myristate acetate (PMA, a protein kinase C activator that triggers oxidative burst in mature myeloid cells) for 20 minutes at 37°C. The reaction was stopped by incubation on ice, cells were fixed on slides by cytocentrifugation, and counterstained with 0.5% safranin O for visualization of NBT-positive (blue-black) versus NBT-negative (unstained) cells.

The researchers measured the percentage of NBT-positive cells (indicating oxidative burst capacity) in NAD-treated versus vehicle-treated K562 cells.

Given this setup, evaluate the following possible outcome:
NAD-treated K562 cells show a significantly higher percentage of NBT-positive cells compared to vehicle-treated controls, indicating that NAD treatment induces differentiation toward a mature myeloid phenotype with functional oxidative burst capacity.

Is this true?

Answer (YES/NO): YES